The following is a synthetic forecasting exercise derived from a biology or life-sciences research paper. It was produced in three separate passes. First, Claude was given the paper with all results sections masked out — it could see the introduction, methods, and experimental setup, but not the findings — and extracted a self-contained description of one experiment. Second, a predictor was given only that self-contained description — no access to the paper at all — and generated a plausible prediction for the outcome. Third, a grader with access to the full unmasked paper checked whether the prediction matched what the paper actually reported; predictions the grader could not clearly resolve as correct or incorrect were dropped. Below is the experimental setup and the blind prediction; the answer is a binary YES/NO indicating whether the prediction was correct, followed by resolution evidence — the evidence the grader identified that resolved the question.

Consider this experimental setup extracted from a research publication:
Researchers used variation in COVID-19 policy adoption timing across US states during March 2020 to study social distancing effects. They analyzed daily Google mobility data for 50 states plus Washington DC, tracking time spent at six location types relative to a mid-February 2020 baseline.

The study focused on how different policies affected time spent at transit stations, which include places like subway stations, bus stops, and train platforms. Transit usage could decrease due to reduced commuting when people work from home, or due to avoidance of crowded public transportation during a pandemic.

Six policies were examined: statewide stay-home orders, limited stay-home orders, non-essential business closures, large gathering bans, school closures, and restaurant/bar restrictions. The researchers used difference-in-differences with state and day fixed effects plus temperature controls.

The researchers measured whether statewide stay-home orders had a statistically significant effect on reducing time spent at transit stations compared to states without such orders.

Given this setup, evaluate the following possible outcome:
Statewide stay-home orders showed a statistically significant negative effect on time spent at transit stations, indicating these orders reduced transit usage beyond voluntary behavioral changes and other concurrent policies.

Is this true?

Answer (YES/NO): YES